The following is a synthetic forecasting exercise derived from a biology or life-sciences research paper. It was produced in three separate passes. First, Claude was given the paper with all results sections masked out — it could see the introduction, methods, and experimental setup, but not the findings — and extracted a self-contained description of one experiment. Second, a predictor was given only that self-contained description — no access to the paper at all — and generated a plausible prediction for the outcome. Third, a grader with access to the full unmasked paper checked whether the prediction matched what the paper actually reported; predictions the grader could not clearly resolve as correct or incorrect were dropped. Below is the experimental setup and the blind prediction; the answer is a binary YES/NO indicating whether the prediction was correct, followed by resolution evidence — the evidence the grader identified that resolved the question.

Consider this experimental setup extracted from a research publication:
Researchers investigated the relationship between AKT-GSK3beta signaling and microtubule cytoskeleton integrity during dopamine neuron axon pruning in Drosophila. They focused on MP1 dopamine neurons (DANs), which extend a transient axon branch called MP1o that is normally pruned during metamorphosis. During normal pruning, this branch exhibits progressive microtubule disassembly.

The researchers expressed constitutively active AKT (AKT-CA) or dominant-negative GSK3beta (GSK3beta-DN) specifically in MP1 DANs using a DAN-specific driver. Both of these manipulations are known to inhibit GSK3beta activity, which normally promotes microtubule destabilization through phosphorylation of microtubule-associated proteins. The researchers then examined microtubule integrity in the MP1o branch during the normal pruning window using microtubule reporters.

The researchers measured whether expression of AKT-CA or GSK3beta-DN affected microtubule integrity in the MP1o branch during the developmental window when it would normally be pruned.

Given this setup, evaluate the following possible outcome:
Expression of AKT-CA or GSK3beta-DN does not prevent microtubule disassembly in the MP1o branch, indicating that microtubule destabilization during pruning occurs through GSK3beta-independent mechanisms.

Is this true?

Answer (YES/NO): NO